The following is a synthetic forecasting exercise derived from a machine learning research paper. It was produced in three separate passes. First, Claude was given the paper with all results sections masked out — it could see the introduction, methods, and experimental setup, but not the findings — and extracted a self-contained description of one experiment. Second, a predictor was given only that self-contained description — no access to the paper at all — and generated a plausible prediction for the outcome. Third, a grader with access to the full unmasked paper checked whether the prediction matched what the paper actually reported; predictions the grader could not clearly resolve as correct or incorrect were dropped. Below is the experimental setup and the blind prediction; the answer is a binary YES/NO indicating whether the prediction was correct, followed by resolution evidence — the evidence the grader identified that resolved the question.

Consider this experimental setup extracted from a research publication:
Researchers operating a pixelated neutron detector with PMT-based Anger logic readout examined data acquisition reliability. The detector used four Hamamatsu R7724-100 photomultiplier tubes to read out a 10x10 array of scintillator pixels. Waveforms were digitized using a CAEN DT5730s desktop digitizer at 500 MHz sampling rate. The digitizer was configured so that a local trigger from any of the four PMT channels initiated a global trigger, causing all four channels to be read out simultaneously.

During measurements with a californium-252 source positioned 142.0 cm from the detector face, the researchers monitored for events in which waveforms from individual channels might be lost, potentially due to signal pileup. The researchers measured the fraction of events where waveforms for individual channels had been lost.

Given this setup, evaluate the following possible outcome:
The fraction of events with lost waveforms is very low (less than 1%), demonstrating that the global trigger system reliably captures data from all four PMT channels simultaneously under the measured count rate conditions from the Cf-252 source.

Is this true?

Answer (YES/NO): YES